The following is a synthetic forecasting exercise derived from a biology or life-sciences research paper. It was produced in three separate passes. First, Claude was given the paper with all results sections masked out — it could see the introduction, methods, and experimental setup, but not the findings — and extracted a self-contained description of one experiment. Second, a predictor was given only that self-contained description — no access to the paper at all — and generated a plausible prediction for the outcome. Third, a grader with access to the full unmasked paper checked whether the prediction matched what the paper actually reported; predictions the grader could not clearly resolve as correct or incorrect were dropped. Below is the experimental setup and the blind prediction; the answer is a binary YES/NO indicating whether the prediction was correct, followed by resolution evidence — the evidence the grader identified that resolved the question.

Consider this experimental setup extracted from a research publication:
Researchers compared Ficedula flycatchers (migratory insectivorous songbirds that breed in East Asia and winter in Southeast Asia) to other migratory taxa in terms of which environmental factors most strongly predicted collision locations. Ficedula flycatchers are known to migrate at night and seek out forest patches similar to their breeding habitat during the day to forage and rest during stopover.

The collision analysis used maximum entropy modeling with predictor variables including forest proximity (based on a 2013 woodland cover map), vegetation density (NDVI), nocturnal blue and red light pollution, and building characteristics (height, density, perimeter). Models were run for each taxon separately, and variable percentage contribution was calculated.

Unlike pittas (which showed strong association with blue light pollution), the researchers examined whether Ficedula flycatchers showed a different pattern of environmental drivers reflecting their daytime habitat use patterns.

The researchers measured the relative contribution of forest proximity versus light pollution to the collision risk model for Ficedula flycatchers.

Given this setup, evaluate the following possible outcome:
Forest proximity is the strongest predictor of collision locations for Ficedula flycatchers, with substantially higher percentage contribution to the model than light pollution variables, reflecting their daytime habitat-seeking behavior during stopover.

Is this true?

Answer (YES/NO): NO